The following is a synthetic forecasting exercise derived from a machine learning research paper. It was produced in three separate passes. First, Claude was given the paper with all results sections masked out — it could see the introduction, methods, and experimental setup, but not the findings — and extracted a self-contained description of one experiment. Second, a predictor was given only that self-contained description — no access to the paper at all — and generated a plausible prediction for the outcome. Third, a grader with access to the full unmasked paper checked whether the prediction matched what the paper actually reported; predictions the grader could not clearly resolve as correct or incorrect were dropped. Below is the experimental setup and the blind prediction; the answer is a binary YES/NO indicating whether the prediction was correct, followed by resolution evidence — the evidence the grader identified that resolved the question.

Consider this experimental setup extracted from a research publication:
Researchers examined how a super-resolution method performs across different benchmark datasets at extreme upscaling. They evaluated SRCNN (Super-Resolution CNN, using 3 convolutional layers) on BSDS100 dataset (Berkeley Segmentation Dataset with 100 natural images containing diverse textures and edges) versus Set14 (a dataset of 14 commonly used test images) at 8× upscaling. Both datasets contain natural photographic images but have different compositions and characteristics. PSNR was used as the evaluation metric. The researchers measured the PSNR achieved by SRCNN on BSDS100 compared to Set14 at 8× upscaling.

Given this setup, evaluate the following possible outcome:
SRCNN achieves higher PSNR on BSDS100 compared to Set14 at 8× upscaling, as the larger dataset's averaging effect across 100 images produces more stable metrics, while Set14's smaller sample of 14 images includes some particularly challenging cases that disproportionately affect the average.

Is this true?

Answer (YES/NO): YES